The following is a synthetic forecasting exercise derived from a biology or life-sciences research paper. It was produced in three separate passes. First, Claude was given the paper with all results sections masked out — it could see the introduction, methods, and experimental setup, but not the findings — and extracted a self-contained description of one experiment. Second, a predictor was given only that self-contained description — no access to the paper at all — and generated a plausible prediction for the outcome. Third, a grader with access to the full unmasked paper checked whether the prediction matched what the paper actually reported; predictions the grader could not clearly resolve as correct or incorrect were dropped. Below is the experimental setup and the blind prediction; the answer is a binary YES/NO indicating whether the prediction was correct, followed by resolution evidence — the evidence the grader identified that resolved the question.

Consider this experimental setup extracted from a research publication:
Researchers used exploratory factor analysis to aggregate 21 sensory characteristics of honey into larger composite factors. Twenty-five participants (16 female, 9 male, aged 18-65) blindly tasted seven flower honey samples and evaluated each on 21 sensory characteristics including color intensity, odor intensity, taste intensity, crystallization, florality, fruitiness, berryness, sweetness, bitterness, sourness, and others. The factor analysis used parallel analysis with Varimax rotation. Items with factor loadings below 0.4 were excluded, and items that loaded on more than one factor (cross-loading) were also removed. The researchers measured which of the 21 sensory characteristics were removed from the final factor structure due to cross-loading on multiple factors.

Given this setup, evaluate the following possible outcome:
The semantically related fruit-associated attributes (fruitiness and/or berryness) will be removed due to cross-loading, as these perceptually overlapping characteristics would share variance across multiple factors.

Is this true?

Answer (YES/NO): NO